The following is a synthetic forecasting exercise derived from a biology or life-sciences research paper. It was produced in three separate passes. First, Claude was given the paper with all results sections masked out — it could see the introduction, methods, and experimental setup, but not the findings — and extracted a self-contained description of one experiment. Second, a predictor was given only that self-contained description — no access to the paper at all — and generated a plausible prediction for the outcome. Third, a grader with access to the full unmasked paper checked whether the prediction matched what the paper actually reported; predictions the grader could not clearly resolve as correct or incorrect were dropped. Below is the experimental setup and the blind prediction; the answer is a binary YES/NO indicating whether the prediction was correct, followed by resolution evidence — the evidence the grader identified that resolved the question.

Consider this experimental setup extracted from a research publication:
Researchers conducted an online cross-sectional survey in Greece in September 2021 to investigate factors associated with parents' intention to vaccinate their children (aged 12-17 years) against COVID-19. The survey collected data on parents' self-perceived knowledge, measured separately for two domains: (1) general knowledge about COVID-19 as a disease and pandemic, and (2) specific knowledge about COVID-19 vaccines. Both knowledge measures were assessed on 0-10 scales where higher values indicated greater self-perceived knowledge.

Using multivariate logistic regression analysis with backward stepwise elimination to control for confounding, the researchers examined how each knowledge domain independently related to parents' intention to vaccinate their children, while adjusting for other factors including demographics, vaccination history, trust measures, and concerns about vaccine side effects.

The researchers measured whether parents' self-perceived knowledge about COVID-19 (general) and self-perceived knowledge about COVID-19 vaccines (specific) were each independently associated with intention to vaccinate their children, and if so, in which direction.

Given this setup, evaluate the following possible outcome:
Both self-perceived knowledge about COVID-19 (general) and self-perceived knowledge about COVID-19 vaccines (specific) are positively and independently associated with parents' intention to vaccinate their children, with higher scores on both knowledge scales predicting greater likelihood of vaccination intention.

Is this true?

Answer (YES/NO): NO